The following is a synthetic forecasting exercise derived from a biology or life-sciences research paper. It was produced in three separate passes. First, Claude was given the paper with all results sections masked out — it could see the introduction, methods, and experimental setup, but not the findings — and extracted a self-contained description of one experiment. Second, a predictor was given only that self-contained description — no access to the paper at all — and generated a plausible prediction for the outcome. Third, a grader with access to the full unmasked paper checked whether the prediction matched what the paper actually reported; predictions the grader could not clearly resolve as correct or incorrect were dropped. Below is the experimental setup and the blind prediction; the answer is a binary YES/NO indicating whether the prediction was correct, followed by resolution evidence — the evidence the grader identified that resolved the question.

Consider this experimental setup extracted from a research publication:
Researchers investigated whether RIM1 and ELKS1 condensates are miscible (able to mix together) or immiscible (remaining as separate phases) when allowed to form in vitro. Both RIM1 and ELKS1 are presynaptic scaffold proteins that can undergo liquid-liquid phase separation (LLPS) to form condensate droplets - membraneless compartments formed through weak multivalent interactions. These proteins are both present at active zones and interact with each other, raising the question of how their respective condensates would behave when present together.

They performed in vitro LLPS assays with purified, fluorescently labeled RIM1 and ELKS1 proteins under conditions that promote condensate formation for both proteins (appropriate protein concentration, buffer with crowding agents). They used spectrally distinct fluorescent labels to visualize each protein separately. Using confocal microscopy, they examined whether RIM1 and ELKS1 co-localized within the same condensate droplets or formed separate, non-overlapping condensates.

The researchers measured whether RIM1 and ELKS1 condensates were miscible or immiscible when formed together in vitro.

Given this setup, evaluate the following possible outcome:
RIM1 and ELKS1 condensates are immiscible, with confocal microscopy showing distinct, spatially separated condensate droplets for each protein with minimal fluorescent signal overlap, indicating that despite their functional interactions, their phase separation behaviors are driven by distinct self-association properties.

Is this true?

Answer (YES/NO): NO